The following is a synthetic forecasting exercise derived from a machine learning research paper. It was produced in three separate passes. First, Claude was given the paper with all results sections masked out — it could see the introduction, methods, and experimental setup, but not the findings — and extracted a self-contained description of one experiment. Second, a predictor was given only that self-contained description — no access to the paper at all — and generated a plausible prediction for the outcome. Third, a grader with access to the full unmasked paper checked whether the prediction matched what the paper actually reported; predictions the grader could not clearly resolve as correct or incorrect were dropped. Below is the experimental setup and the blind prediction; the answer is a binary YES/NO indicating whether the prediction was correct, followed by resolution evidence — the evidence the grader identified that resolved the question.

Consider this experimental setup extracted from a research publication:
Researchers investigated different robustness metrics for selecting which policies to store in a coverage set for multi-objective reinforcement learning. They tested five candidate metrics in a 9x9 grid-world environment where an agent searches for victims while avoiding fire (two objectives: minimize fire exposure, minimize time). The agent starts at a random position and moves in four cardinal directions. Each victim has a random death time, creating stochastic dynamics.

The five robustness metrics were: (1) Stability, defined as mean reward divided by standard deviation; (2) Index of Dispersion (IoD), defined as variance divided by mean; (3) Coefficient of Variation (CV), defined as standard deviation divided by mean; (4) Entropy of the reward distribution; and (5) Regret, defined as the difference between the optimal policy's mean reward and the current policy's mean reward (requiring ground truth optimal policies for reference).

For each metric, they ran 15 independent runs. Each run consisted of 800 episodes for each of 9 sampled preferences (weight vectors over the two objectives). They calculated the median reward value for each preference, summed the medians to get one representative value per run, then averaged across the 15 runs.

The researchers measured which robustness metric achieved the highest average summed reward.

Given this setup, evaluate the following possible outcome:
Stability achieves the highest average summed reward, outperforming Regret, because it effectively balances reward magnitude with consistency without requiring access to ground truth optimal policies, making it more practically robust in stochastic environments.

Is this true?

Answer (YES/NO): NO